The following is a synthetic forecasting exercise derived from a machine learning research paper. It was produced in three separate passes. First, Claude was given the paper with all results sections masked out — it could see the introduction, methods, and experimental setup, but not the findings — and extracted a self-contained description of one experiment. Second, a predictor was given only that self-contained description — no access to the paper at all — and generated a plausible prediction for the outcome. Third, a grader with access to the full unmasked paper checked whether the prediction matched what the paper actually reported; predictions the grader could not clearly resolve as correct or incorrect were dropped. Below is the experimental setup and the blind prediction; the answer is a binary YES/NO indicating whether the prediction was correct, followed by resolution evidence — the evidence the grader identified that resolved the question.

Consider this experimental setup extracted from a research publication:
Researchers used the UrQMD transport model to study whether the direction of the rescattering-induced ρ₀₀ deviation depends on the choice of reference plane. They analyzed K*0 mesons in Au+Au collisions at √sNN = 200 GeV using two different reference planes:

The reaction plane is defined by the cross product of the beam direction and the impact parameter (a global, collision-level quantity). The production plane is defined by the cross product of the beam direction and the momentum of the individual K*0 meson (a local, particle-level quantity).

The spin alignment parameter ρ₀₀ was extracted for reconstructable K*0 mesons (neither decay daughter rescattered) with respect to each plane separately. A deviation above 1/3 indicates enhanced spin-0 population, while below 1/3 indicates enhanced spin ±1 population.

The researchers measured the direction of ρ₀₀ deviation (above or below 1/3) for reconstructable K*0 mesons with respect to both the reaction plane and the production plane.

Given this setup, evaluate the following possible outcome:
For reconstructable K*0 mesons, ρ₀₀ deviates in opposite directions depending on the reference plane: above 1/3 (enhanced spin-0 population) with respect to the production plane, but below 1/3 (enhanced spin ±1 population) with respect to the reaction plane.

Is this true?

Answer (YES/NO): YES